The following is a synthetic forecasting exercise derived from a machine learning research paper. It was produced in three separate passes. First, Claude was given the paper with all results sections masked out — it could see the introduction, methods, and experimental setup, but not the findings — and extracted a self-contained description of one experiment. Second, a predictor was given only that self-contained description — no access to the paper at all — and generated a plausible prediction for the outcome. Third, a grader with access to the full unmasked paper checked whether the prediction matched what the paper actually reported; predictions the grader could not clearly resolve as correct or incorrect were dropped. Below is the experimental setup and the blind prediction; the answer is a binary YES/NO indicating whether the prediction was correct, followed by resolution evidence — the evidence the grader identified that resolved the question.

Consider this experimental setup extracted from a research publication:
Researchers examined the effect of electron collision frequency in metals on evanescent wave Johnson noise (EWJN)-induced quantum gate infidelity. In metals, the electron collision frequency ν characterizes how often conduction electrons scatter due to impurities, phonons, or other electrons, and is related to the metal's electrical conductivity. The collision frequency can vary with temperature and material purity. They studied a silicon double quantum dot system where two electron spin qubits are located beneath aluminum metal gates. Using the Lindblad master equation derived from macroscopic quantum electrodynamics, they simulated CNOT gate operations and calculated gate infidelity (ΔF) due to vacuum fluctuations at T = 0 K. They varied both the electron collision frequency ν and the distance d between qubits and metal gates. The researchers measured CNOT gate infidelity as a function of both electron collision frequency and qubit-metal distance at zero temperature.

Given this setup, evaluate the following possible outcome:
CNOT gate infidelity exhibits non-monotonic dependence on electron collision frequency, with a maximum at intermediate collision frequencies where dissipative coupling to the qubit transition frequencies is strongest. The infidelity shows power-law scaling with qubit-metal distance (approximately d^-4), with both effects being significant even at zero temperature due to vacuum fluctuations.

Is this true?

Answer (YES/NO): NO